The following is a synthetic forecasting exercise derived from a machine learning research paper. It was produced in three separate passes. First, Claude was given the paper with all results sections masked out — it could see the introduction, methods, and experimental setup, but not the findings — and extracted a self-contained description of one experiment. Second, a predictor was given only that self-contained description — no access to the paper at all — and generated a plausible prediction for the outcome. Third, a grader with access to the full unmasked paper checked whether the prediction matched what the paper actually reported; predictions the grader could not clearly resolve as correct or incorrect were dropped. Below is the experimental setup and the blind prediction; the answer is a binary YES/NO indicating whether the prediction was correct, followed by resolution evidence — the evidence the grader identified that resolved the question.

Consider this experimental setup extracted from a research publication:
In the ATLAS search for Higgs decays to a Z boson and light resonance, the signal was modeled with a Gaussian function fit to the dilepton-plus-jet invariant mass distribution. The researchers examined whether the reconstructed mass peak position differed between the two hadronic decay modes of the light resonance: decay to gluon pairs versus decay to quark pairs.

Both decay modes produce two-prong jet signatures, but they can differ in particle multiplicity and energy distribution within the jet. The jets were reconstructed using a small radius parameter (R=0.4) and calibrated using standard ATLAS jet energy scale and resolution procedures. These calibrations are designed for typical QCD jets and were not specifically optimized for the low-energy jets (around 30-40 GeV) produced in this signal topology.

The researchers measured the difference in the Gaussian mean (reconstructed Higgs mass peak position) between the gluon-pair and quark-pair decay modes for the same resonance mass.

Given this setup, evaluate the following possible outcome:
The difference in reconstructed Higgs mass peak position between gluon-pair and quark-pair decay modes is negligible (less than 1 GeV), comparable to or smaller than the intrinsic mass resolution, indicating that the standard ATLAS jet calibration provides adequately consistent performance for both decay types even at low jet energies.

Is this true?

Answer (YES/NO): NO